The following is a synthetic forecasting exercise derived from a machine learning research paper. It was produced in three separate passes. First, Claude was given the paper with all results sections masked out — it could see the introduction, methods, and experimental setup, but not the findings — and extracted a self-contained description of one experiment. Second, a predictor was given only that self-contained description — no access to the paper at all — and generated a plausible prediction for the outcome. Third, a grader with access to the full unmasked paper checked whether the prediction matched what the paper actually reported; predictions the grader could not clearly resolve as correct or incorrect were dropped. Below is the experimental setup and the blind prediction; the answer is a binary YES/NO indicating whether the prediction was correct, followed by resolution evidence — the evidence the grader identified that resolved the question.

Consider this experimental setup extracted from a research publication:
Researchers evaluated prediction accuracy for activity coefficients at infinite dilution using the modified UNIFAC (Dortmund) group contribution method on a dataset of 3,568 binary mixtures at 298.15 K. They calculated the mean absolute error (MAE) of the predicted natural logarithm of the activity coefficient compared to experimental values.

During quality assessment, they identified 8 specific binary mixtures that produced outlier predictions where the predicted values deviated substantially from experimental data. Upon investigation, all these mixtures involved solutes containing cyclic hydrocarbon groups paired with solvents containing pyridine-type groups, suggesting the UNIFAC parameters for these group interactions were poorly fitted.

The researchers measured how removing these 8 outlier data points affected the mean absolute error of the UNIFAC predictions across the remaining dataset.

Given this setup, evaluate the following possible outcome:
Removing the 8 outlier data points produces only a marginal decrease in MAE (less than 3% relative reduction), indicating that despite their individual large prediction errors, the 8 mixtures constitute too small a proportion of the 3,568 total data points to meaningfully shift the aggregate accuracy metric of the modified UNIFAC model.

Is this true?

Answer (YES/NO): NO